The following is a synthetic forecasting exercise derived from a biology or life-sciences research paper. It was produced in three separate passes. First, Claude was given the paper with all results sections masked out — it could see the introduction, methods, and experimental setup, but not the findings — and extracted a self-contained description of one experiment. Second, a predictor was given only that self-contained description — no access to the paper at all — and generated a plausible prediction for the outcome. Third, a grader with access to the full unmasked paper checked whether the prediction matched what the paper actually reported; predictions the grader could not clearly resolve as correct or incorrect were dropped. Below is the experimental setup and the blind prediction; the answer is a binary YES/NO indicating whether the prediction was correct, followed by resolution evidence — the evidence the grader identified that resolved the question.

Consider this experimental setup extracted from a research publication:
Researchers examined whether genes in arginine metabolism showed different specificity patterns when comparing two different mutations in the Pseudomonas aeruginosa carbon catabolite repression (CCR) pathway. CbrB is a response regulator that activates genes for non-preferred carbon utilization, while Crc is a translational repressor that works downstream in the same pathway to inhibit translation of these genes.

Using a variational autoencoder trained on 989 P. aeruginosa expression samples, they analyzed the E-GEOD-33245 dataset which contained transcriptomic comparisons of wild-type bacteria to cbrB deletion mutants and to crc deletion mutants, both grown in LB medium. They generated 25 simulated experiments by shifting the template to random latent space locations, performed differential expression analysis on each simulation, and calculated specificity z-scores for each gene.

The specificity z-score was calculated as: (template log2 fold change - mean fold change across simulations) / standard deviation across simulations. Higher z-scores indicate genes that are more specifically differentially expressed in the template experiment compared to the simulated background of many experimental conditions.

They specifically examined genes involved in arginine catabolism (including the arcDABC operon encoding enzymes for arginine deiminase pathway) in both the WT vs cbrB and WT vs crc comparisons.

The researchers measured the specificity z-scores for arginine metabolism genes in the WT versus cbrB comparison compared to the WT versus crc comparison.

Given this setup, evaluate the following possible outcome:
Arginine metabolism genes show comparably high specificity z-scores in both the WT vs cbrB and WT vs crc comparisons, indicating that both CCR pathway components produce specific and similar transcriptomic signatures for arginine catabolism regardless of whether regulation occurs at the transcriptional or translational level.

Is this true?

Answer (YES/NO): NO